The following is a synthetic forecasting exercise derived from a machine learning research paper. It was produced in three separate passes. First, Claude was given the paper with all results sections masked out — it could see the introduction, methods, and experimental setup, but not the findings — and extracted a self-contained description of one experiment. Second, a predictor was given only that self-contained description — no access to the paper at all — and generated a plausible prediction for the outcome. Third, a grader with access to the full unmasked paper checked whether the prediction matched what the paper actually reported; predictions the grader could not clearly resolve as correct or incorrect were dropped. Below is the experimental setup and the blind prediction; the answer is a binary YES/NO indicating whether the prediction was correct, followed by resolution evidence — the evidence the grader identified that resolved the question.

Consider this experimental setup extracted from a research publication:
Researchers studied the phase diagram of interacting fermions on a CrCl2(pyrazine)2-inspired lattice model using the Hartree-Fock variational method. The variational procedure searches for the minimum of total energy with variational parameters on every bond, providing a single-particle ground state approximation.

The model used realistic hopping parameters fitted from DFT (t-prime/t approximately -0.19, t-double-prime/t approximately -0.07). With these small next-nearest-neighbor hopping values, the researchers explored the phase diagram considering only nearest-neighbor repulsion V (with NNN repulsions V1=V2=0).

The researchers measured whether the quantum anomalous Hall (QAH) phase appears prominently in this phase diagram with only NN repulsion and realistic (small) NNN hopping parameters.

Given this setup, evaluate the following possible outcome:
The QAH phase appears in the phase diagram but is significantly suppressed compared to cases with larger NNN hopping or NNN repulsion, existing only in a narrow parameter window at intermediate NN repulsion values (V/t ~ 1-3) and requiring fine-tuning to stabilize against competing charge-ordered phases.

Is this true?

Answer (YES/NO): NO